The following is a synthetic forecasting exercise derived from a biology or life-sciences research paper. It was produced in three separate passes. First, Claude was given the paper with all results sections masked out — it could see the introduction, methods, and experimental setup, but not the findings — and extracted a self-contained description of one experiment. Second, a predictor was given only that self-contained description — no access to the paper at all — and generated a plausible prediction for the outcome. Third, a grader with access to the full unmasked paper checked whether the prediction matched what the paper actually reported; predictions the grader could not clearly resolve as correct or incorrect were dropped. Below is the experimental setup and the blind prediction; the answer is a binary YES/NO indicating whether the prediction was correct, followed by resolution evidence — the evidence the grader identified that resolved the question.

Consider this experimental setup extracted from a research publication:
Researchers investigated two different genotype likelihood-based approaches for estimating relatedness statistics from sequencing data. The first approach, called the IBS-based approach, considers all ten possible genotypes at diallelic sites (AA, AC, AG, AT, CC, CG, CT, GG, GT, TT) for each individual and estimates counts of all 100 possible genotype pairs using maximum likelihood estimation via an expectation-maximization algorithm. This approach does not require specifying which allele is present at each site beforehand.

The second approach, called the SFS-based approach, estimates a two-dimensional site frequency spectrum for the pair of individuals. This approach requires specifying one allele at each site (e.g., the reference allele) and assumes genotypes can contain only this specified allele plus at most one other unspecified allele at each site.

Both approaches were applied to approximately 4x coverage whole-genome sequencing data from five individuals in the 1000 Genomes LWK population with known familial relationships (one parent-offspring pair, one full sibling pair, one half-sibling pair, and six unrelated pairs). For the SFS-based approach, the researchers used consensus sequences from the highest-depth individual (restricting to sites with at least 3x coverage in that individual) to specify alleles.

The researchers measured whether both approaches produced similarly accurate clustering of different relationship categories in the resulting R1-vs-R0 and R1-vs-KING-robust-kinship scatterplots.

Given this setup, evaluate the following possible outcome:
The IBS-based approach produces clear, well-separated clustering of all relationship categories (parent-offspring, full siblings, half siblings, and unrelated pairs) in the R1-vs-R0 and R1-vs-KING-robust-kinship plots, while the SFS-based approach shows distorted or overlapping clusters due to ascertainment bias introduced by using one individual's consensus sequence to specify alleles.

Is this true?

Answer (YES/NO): NO